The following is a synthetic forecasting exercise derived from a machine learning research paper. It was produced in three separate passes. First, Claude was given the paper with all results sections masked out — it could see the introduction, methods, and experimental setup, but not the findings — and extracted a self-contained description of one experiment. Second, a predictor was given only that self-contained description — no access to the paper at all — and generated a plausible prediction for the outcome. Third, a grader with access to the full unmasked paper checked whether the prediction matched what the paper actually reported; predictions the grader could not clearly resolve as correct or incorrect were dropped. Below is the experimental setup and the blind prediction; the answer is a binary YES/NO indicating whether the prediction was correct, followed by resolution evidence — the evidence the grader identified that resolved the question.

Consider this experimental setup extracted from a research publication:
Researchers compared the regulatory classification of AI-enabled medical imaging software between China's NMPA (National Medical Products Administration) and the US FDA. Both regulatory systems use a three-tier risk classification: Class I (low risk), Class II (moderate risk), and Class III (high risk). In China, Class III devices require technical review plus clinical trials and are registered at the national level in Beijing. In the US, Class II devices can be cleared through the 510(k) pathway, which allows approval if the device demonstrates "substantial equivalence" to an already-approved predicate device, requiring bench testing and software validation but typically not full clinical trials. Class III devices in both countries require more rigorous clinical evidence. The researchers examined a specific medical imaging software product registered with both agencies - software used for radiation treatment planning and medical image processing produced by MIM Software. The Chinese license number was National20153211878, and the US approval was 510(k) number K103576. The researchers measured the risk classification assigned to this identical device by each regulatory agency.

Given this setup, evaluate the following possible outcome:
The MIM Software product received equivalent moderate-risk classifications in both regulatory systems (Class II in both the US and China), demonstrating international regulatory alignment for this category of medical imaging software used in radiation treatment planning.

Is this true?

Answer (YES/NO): NO